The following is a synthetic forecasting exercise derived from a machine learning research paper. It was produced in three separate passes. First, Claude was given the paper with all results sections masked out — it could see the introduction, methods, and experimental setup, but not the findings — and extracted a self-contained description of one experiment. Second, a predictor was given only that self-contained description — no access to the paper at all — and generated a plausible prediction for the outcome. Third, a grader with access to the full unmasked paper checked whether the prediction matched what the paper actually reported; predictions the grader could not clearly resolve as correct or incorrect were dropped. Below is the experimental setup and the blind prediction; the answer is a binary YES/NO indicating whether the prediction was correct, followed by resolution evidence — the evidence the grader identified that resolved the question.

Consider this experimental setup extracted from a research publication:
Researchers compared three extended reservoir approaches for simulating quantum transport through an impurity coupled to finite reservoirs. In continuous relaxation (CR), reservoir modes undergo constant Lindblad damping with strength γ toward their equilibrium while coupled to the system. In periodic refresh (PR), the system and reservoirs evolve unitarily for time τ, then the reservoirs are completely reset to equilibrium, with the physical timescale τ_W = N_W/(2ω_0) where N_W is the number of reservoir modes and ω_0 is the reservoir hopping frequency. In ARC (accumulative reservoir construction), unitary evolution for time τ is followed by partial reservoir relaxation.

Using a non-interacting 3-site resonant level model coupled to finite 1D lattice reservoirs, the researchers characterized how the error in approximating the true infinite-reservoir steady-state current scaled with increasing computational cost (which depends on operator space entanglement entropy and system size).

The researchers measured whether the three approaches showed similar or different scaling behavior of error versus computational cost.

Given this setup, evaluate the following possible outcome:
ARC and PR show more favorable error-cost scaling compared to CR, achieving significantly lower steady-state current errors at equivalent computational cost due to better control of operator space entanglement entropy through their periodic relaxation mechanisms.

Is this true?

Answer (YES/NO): NO